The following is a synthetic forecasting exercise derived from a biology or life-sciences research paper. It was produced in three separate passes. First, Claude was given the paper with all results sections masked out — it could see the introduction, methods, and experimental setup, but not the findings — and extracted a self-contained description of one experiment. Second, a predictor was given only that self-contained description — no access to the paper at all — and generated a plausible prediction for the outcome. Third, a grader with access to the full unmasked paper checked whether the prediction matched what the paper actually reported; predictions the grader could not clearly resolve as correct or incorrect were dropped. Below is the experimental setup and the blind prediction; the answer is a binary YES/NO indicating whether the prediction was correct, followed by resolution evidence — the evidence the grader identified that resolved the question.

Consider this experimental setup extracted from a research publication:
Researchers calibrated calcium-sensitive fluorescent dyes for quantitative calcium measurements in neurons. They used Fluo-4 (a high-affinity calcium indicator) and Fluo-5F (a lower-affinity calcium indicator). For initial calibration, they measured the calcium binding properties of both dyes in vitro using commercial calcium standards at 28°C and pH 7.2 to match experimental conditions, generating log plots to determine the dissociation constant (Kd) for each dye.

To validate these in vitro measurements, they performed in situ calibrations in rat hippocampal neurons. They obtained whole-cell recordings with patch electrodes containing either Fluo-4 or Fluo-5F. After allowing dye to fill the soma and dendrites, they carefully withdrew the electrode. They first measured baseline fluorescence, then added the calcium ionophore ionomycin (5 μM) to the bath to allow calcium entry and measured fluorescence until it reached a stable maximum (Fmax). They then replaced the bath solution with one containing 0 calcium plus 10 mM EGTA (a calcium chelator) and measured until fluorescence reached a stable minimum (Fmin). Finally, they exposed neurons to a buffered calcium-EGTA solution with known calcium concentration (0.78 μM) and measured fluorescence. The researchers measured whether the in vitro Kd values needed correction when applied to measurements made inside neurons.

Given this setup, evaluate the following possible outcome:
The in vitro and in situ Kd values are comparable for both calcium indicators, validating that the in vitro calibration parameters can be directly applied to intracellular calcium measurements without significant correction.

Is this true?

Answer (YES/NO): NO